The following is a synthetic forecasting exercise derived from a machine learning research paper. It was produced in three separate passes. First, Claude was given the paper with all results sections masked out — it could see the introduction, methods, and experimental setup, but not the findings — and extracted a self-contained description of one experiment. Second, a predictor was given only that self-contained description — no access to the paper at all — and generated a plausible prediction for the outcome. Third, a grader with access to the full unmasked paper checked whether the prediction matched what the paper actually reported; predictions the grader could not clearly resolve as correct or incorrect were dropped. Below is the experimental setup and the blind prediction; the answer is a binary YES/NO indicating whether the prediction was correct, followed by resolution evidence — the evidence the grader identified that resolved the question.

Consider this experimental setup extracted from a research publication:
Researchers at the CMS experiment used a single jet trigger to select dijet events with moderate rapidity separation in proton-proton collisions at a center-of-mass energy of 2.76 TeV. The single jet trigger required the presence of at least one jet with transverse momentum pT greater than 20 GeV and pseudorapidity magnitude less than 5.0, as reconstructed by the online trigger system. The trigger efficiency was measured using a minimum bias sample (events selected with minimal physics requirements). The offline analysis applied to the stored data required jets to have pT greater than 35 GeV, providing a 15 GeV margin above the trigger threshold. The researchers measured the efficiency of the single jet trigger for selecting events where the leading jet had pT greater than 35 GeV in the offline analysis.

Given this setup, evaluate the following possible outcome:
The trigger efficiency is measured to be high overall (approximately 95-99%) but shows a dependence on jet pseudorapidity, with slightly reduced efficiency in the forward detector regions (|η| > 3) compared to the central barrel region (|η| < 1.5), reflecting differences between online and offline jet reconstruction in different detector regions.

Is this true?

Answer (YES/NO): NO